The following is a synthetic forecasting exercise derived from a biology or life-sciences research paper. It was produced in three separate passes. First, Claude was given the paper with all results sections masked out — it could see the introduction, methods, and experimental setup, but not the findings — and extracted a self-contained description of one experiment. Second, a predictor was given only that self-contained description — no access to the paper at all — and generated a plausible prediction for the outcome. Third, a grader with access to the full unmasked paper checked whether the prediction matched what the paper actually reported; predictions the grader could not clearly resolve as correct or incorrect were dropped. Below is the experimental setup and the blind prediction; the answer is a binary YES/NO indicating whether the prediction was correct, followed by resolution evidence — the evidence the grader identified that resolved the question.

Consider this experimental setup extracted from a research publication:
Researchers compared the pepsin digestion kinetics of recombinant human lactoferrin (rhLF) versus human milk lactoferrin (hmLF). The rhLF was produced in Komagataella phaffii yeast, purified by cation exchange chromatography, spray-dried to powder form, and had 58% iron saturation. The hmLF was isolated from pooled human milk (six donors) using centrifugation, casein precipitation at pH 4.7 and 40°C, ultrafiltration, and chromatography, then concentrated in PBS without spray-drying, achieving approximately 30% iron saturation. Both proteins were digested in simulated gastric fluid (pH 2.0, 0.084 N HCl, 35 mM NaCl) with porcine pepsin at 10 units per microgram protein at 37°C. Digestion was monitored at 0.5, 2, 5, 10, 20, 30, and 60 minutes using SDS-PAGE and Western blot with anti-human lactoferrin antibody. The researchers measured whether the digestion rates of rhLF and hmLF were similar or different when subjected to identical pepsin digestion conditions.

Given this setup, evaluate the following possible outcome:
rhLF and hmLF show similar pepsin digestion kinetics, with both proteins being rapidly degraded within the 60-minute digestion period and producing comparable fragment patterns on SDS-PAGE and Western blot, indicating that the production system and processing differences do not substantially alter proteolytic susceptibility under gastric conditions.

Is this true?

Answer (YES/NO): YES